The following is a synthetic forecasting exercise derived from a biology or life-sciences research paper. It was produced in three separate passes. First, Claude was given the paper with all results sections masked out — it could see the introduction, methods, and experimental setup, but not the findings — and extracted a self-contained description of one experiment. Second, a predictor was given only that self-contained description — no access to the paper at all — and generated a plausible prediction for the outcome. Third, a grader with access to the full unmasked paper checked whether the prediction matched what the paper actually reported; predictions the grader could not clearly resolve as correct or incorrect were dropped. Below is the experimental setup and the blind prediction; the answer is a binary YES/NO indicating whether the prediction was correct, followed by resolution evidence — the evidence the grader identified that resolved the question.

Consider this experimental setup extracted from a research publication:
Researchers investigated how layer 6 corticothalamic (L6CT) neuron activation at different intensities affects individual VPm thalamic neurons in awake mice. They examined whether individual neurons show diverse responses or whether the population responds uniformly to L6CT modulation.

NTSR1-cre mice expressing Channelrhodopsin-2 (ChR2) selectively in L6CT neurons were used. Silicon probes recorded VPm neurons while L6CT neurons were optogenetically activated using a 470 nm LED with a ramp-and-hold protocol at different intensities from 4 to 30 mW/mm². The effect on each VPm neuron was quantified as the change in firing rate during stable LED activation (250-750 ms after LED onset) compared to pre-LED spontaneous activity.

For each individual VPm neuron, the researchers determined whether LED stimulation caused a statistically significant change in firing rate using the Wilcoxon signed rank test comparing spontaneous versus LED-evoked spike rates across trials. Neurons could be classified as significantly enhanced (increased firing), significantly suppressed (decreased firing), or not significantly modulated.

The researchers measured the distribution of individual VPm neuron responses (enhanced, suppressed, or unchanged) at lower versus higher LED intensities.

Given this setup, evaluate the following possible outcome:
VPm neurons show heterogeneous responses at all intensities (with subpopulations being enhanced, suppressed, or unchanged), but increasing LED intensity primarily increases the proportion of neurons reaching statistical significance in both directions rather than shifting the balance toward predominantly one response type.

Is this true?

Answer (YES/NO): NO